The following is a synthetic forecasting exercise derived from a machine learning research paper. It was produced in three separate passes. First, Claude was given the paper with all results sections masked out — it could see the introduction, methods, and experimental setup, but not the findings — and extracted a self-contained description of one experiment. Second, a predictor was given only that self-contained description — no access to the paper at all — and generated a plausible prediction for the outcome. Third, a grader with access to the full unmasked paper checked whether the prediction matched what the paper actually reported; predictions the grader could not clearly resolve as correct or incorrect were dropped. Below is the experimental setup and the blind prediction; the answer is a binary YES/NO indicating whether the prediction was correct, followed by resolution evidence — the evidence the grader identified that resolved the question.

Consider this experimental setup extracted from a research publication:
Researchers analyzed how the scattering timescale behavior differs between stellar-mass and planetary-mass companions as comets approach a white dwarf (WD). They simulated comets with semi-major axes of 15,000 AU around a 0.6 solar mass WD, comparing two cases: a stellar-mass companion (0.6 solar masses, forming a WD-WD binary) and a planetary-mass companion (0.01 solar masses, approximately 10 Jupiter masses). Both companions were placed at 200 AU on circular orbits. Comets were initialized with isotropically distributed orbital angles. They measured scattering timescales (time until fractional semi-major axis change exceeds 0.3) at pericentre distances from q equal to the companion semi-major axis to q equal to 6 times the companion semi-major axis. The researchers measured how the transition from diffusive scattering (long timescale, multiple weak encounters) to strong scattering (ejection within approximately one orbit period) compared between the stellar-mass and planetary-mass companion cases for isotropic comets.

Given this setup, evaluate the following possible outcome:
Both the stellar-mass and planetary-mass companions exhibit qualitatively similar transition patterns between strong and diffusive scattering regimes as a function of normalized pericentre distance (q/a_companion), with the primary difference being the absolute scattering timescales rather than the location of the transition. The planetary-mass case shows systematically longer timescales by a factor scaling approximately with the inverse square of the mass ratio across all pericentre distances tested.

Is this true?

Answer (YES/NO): NO